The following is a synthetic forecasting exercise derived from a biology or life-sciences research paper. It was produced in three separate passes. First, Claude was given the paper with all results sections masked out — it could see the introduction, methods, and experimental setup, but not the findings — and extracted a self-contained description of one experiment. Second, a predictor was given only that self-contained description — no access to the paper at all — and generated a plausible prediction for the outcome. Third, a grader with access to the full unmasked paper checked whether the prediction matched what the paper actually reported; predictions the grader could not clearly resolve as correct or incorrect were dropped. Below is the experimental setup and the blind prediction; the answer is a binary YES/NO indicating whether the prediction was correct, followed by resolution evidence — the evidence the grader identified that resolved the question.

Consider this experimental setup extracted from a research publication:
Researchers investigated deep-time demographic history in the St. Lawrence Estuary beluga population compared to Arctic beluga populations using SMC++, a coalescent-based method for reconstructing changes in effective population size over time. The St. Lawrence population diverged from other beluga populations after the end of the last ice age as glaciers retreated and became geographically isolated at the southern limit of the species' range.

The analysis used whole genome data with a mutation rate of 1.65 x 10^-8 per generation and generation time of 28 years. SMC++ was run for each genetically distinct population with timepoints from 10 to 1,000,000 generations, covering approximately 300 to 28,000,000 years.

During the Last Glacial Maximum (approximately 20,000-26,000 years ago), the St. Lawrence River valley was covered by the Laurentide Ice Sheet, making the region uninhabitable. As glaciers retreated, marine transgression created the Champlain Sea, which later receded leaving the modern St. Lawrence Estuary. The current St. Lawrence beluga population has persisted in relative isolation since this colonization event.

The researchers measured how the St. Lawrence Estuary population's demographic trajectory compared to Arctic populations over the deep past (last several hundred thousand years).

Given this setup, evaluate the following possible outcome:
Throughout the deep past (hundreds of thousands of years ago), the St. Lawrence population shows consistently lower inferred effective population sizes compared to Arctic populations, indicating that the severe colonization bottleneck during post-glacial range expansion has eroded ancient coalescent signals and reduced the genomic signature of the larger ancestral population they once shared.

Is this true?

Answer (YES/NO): NO